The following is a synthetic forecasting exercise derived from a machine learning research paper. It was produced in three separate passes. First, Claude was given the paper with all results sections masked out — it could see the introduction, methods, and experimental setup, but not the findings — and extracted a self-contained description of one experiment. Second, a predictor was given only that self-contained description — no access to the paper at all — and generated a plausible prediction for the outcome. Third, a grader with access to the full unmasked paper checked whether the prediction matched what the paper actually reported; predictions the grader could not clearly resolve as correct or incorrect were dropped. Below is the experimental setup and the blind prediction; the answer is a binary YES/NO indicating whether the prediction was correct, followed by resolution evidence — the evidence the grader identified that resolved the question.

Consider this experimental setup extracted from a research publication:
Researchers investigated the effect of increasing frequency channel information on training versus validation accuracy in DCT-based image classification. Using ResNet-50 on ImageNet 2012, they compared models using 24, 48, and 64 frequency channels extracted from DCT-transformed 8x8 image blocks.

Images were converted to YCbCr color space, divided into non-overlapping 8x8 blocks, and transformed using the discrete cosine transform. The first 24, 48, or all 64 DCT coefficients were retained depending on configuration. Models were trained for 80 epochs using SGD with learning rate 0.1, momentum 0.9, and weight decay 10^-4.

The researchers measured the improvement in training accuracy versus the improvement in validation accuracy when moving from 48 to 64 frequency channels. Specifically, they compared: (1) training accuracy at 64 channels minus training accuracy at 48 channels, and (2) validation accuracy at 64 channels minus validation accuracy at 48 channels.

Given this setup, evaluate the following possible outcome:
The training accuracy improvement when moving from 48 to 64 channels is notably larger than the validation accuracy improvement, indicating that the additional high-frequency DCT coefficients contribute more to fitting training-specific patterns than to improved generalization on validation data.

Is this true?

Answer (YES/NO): YES